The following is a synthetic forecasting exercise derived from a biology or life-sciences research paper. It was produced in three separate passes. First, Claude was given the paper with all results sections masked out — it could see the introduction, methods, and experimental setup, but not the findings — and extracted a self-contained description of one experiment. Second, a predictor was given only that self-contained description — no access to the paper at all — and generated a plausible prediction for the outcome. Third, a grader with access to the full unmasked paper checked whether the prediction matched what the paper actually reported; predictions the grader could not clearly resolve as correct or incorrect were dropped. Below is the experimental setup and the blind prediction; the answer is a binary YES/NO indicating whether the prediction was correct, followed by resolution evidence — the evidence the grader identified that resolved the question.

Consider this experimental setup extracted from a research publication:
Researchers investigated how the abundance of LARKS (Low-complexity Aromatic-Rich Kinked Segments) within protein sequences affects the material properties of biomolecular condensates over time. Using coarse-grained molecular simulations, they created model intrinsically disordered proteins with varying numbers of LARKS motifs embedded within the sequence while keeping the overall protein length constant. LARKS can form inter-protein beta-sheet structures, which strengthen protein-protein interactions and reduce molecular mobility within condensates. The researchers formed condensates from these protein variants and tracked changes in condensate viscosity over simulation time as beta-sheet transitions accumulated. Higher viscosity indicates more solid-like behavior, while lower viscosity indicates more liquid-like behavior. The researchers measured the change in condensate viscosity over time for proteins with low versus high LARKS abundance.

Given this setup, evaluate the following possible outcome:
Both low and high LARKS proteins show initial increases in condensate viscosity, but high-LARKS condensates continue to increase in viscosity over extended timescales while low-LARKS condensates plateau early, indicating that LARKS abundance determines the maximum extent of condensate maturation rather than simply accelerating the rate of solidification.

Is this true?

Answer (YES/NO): NO